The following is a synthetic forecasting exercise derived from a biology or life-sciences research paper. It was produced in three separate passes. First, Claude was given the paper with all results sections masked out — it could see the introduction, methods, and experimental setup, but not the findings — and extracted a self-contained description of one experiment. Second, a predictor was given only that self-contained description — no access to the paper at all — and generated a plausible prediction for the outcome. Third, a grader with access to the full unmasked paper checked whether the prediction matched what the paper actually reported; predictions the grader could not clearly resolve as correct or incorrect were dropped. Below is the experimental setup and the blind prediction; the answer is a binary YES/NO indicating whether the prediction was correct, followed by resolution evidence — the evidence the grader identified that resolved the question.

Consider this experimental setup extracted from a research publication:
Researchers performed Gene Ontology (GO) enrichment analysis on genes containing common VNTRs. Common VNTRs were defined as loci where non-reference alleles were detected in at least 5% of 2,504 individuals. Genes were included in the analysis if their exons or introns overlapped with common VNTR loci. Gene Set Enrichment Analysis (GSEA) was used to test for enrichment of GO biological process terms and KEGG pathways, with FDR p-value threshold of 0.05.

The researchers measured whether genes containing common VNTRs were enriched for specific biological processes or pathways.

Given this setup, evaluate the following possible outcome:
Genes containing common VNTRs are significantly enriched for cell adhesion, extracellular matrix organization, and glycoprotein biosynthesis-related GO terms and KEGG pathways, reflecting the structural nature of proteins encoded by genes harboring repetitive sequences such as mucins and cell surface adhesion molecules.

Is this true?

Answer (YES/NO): NO